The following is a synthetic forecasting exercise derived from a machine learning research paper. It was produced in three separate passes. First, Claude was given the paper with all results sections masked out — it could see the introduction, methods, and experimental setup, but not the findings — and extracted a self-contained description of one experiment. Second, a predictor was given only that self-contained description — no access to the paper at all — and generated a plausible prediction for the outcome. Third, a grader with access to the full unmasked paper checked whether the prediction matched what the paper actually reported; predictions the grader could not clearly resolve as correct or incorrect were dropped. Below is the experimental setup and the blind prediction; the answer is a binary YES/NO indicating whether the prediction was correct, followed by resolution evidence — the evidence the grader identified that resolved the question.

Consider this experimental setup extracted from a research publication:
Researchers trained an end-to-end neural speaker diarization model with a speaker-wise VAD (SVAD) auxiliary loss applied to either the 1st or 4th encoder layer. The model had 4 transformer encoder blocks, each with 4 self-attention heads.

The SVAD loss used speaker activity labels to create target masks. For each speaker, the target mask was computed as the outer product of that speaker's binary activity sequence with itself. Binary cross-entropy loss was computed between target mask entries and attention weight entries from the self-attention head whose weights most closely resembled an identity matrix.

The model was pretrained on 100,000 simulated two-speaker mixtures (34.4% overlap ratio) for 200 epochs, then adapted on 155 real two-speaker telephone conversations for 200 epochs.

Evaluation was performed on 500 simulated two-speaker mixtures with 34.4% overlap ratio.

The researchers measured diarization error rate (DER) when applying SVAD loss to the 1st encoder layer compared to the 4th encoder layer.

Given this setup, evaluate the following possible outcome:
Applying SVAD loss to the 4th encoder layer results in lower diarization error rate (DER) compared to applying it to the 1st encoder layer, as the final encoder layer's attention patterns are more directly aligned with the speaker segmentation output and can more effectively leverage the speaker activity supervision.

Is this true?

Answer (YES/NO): YES